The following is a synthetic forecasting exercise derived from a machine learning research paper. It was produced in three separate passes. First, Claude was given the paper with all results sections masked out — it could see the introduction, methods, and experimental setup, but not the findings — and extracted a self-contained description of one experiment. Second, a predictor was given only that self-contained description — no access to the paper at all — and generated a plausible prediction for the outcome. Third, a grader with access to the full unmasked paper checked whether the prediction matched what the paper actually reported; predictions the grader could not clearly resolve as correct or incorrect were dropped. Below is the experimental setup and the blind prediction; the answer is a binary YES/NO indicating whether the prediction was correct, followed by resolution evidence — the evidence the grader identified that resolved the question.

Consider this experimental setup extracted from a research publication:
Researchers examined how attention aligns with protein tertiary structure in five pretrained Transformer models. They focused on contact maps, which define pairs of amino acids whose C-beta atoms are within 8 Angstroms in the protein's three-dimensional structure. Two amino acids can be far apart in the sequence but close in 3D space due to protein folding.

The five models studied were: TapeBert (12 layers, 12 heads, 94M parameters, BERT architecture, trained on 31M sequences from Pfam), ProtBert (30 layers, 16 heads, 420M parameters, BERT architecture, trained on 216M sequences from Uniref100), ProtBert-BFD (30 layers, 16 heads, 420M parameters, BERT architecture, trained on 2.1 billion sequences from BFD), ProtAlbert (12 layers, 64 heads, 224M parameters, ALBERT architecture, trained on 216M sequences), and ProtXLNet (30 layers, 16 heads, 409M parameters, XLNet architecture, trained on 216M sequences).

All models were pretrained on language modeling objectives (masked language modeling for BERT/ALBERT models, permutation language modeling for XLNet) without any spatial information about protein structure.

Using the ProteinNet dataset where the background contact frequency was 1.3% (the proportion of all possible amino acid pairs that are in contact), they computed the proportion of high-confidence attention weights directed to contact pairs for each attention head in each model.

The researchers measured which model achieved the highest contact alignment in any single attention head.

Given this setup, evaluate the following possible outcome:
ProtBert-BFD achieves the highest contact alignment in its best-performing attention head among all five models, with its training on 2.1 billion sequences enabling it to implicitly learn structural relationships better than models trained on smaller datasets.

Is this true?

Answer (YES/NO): YES